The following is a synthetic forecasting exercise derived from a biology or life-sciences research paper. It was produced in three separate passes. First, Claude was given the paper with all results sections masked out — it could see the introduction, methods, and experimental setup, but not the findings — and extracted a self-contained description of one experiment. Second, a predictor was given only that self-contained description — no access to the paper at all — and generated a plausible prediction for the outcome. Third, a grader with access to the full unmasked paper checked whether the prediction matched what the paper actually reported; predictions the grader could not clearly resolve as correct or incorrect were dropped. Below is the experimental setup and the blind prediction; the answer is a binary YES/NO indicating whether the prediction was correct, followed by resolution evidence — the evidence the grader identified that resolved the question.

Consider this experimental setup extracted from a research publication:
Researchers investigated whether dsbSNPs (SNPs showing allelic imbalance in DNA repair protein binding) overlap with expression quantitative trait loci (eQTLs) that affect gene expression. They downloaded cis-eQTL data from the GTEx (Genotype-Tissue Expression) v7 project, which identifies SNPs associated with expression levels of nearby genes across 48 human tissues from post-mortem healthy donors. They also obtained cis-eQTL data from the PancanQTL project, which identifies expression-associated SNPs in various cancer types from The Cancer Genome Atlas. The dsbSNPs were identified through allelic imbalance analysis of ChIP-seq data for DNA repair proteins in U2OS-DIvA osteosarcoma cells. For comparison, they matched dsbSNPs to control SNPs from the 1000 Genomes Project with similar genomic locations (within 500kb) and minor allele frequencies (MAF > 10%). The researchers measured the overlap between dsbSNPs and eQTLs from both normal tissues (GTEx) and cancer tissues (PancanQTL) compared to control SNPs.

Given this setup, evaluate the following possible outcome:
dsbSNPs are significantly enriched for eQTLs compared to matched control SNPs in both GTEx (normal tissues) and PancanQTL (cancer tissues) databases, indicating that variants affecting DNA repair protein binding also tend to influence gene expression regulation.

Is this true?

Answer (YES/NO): YES